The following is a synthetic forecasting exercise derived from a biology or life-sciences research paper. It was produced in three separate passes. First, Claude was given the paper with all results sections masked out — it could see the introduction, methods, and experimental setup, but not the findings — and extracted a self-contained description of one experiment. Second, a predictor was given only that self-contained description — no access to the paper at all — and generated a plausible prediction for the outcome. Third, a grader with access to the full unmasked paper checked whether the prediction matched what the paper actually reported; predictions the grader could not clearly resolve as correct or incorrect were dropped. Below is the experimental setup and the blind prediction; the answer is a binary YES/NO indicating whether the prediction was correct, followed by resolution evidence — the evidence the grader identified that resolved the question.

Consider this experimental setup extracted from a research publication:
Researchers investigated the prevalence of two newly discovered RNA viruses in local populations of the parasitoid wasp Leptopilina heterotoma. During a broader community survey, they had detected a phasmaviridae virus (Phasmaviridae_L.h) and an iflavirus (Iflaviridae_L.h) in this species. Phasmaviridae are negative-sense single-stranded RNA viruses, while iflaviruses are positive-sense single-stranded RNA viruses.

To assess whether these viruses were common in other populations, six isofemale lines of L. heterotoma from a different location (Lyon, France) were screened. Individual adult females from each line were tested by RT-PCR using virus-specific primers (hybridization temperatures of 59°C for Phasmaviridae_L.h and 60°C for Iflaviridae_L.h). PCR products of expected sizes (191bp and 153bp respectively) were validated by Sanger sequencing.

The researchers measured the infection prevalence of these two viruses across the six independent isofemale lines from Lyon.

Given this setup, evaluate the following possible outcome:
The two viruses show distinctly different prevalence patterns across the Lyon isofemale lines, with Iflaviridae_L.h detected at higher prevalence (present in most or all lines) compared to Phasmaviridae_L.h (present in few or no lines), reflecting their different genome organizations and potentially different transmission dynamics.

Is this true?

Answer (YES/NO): NO